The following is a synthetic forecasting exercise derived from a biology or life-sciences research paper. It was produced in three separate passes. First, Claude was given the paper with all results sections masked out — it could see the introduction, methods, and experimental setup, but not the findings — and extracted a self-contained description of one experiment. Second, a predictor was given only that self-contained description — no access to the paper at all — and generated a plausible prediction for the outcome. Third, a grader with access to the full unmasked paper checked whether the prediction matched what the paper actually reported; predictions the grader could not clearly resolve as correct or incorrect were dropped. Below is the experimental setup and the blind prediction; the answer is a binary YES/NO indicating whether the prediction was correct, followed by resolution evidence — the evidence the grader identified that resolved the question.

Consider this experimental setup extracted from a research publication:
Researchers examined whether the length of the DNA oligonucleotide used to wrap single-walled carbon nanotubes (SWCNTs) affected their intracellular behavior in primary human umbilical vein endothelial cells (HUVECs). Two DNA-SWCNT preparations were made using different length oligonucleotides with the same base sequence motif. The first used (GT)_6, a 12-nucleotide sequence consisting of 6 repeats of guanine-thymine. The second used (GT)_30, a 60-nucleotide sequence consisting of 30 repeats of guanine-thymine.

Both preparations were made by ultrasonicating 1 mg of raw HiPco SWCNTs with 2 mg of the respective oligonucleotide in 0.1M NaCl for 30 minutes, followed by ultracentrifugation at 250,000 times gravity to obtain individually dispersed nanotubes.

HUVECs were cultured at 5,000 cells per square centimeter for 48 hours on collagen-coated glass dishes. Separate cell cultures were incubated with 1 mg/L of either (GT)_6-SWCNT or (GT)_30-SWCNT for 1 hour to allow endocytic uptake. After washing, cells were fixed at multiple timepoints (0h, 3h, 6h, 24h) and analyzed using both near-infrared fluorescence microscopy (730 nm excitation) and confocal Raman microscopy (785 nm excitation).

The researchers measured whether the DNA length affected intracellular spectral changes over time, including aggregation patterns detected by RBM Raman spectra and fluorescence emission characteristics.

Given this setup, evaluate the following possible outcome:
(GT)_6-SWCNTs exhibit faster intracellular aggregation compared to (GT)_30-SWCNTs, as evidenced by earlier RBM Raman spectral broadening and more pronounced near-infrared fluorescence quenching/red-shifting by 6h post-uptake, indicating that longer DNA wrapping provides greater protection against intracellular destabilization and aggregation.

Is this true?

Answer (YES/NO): NO